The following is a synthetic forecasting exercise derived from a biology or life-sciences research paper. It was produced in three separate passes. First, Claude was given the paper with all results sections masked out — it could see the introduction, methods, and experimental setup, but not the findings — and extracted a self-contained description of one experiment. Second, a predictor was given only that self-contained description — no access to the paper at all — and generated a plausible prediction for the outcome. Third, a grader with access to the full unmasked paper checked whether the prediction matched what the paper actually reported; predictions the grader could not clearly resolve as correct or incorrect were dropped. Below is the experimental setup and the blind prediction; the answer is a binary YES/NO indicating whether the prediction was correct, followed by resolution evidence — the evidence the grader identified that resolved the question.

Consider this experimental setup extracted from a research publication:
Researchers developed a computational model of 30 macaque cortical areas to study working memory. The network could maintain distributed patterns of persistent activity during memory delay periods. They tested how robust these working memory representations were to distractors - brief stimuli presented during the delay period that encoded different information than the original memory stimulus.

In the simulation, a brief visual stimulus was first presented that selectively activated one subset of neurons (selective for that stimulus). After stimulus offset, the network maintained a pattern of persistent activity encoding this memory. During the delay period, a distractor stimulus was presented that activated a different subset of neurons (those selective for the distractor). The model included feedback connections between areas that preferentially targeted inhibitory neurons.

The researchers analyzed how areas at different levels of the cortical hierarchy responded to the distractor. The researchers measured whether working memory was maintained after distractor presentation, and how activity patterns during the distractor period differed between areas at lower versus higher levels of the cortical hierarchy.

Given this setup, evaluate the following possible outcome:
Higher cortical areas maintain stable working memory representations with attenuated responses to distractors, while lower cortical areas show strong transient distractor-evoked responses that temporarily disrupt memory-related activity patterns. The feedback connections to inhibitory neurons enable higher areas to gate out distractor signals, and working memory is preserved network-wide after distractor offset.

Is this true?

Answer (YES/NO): YES